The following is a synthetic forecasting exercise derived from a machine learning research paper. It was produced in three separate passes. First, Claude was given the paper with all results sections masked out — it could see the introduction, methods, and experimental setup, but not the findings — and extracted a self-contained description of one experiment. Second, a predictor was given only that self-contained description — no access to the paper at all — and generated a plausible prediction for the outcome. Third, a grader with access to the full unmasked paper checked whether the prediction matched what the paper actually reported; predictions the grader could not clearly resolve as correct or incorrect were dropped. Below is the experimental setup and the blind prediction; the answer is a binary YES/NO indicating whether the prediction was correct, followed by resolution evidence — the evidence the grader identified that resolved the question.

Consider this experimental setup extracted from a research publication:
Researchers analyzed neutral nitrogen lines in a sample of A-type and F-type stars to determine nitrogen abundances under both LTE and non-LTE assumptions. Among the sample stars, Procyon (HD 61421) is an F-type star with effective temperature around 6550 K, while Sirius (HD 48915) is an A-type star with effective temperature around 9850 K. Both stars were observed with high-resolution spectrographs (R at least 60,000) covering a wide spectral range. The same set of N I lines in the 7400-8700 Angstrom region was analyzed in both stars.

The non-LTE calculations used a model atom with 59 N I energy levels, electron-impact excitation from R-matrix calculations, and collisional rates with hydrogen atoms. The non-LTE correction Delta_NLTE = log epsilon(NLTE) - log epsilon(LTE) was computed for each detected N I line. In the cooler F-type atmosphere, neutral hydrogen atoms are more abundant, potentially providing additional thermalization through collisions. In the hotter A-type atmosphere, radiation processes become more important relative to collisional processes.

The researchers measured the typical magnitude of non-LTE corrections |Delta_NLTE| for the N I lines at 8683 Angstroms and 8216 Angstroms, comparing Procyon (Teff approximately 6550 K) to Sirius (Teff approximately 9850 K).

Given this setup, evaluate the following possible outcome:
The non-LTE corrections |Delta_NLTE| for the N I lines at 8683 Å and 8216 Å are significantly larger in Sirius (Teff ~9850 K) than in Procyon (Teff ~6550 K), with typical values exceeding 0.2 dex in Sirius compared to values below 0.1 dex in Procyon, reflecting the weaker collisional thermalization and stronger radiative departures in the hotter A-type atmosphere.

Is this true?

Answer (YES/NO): NO